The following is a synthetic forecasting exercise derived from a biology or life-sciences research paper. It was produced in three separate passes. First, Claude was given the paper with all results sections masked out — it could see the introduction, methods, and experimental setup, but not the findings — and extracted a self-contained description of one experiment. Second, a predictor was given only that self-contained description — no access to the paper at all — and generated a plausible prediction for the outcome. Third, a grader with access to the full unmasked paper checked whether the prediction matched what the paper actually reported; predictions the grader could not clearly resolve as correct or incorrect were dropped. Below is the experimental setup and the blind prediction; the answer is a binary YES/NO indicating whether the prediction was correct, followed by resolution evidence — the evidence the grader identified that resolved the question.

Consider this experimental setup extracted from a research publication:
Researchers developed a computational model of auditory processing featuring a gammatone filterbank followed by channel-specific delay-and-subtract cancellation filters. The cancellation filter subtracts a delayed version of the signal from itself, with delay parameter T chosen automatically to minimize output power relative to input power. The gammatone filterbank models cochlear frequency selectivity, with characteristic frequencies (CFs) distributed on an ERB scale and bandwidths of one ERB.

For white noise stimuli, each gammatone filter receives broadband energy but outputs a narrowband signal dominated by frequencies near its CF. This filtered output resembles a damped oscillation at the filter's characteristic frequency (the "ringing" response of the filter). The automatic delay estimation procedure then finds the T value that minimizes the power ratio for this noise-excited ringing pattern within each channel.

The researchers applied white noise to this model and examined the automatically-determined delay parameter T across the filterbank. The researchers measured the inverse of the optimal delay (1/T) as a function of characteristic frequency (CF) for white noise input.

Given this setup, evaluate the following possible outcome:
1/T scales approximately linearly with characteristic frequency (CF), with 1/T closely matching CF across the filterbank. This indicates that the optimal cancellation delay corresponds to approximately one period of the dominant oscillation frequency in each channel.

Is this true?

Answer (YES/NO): YES